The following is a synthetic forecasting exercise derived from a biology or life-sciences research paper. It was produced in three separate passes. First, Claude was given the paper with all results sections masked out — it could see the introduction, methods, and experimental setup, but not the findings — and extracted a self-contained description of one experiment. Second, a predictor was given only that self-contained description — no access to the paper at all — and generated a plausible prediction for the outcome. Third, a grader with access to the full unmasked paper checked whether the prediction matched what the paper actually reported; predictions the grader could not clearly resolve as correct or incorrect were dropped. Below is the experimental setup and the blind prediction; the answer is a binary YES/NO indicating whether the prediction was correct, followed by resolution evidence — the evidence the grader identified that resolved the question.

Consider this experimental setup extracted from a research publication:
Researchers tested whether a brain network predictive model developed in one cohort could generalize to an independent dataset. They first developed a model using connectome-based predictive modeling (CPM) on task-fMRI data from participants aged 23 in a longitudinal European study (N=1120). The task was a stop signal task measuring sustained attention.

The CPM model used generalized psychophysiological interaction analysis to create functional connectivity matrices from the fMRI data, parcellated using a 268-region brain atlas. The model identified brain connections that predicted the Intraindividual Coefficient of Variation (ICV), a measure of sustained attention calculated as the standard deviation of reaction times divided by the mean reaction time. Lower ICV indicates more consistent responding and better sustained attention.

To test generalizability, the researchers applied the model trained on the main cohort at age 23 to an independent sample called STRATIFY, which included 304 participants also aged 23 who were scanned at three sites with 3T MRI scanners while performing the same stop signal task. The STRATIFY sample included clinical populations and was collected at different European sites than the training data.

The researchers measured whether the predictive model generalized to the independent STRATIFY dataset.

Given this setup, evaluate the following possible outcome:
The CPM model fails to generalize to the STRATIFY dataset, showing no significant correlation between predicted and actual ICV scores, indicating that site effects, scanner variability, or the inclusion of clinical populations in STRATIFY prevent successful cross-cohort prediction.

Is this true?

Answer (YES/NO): NO